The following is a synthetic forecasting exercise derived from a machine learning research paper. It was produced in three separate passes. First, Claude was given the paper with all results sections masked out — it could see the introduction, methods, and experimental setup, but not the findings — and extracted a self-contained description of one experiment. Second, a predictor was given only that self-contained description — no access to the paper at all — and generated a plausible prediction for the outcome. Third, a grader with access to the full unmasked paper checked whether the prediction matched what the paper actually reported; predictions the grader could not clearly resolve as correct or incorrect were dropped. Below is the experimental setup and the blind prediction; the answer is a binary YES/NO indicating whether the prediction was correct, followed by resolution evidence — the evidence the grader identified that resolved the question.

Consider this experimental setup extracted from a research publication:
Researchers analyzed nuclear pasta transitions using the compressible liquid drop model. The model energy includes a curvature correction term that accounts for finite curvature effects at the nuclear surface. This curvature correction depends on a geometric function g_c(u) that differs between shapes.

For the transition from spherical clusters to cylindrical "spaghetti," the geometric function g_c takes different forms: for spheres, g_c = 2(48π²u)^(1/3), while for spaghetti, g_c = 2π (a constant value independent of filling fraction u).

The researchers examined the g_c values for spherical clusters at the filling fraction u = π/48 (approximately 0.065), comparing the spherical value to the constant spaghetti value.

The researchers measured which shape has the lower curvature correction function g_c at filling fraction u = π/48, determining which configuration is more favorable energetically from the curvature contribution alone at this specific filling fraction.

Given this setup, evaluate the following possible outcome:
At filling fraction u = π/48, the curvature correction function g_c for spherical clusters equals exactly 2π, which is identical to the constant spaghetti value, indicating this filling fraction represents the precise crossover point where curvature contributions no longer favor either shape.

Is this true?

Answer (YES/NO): YES